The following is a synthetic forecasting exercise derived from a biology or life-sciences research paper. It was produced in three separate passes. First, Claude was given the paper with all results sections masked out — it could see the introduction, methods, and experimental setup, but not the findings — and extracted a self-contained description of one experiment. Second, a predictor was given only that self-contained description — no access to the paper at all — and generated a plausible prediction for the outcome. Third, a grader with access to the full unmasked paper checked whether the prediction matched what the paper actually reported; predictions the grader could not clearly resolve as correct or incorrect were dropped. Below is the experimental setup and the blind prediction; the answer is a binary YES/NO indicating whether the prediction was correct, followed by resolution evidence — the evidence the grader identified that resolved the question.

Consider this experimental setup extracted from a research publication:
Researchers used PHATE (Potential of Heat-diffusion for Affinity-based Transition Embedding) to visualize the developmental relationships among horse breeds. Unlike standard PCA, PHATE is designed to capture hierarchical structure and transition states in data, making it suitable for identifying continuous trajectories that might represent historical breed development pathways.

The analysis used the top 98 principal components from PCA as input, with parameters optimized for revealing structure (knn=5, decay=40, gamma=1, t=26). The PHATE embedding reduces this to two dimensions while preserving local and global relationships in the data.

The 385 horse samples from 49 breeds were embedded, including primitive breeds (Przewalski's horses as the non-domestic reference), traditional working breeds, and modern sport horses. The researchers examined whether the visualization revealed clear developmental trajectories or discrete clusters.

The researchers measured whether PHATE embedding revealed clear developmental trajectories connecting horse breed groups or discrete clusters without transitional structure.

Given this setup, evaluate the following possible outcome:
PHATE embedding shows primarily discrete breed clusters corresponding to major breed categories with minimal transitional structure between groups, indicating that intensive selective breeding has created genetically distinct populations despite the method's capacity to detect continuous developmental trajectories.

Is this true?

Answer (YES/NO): NO